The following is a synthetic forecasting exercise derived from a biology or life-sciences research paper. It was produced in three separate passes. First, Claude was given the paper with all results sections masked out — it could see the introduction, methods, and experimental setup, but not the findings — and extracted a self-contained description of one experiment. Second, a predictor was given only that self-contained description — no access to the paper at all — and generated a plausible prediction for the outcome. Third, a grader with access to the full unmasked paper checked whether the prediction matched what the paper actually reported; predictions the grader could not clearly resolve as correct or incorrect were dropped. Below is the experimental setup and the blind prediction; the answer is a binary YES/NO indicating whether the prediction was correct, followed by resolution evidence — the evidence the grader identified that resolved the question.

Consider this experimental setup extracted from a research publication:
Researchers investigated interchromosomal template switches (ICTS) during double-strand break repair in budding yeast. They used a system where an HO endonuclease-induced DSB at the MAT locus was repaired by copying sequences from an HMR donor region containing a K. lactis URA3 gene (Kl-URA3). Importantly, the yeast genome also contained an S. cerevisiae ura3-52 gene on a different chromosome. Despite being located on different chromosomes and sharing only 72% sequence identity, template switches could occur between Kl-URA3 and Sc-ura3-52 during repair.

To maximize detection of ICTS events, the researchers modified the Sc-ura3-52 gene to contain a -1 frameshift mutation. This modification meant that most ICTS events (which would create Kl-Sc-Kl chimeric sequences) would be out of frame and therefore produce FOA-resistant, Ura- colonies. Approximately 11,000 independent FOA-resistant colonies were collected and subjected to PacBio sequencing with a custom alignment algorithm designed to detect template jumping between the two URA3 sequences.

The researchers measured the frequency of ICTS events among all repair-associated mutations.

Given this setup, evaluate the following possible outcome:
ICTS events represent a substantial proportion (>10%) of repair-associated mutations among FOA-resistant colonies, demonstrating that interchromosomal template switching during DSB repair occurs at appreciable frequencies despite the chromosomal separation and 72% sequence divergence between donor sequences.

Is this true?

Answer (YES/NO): NO